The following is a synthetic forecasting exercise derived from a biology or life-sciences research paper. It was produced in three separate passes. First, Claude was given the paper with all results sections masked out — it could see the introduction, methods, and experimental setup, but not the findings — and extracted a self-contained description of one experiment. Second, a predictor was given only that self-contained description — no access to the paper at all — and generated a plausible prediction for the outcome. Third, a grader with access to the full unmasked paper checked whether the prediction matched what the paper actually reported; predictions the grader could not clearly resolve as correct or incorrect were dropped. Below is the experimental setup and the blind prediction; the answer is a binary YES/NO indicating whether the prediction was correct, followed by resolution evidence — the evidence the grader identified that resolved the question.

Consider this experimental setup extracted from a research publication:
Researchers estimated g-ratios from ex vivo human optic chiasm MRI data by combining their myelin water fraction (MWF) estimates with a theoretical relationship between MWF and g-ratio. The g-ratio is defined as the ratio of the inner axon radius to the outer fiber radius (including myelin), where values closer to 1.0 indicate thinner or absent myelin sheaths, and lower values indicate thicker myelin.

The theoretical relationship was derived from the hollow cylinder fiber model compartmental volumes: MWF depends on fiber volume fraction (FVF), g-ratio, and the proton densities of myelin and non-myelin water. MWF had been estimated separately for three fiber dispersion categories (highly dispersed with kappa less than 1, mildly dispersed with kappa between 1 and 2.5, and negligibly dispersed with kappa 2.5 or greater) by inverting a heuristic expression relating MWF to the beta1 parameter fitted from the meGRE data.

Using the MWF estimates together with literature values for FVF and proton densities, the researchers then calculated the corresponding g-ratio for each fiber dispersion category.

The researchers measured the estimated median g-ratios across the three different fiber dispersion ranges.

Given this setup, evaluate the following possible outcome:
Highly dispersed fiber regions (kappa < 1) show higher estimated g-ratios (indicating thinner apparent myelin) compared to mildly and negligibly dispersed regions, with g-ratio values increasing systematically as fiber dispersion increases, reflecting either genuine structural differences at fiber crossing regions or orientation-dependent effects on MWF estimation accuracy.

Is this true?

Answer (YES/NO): YES